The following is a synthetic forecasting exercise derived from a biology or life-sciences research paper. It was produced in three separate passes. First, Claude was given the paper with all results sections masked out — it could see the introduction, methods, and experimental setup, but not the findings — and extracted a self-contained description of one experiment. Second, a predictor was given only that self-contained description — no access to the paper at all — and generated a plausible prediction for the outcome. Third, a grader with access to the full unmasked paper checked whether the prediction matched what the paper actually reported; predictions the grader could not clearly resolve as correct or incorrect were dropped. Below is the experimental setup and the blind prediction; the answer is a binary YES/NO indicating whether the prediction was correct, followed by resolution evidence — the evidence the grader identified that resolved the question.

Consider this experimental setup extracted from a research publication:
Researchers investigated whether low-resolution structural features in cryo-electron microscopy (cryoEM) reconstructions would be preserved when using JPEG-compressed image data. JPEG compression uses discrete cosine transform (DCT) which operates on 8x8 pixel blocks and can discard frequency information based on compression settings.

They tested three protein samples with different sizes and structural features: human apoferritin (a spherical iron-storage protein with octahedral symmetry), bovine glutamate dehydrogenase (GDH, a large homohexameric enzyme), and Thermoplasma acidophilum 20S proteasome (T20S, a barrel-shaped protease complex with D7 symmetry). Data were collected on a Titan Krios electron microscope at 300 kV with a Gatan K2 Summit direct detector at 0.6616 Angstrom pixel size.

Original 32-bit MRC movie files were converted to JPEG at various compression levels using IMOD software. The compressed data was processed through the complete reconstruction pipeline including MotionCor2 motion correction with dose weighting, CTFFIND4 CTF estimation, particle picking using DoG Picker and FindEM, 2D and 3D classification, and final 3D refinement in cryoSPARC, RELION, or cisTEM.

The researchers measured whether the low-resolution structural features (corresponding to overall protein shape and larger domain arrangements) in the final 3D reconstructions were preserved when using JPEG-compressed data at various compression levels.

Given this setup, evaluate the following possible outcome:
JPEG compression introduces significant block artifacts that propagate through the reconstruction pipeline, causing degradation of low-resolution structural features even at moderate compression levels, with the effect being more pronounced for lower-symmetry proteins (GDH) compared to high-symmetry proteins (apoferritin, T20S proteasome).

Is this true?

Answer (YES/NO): NO